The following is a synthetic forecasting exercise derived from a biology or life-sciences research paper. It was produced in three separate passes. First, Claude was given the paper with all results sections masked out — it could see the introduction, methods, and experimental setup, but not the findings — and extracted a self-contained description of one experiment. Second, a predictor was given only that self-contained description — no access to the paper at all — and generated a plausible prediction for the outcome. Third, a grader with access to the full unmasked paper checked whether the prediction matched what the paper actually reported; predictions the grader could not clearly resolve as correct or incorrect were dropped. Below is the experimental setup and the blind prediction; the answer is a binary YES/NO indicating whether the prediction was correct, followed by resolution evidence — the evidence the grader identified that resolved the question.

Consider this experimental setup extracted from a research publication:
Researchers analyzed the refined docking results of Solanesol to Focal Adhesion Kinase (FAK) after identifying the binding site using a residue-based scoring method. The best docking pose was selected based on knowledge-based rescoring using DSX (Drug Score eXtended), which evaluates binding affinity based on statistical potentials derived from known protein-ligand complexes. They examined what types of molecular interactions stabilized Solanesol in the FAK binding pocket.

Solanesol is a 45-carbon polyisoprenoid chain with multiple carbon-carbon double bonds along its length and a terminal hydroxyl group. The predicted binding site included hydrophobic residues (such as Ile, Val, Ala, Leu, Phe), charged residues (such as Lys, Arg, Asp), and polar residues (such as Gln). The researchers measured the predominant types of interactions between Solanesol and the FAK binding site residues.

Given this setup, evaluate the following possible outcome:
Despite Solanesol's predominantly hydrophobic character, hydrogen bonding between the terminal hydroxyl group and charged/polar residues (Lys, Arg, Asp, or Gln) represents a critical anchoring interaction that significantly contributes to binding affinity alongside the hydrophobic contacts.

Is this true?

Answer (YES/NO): NO